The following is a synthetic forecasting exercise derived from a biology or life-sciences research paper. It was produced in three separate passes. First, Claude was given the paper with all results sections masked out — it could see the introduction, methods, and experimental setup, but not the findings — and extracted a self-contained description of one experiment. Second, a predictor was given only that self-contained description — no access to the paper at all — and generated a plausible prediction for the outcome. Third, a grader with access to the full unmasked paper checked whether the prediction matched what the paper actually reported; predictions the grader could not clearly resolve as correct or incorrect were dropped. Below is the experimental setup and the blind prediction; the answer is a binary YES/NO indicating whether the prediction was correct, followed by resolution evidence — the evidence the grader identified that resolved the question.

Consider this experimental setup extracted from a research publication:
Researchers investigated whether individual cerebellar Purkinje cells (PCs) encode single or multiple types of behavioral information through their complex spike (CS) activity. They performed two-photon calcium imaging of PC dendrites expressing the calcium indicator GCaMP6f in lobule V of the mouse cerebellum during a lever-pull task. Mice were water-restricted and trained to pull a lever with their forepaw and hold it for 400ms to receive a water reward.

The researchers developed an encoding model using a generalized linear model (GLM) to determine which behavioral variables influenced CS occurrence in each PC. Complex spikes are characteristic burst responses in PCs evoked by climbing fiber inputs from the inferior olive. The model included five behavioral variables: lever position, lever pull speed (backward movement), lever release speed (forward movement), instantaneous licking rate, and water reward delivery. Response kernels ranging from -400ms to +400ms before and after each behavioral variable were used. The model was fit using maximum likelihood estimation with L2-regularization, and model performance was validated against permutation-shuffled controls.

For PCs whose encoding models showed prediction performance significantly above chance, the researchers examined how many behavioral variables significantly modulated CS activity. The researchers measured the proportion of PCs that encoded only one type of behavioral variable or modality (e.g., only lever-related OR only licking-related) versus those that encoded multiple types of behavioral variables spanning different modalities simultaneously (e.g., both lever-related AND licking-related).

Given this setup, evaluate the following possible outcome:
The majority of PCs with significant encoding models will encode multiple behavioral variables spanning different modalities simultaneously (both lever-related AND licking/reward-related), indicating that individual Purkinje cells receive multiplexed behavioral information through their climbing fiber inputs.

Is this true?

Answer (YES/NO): YES